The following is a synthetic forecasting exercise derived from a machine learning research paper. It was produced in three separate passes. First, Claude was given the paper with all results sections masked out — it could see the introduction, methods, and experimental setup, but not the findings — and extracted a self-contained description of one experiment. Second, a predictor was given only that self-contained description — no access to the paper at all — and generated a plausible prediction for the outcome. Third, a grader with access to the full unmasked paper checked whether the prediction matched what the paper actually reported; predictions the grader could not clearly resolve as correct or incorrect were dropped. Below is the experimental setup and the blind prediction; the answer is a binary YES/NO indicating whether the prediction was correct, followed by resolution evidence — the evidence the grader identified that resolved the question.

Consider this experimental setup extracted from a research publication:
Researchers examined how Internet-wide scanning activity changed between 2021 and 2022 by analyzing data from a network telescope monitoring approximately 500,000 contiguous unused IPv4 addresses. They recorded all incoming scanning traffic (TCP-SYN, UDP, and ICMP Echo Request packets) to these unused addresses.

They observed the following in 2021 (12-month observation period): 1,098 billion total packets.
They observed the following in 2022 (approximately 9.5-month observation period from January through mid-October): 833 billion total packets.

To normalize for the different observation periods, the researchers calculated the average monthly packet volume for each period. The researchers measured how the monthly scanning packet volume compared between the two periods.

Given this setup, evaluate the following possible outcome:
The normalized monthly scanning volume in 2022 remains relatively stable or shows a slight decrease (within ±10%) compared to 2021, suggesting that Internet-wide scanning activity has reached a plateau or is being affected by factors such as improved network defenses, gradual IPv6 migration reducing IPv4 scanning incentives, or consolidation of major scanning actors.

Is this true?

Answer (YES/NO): YES